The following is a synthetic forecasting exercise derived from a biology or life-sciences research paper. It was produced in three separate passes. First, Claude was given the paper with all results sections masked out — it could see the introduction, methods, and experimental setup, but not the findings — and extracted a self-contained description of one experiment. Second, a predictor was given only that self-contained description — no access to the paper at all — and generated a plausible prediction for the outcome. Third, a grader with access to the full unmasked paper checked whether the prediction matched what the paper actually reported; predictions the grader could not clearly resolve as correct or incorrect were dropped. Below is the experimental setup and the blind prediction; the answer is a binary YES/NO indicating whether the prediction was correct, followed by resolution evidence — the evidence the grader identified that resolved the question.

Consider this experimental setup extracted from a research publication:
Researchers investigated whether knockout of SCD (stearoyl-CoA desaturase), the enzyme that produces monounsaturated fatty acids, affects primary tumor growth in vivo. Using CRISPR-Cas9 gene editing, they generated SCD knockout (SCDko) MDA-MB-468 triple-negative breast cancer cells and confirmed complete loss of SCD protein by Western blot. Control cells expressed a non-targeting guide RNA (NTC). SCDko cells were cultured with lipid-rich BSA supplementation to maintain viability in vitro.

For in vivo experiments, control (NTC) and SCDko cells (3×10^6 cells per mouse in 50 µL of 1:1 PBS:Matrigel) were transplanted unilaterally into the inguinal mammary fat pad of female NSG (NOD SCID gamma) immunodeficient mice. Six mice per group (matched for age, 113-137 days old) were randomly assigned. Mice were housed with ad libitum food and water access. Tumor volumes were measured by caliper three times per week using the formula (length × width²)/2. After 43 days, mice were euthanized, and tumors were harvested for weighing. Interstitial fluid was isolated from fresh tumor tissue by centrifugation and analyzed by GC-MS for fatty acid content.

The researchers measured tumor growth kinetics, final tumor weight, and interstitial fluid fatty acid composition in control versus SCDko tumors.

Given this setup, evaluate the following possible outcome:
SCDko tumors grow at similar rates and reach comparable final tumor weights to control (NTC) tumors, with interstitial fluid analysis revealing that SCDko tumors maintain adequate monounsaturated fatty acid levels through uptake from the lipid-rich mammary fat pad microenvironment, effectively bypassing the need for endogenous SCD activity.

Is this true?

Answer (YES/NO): NO